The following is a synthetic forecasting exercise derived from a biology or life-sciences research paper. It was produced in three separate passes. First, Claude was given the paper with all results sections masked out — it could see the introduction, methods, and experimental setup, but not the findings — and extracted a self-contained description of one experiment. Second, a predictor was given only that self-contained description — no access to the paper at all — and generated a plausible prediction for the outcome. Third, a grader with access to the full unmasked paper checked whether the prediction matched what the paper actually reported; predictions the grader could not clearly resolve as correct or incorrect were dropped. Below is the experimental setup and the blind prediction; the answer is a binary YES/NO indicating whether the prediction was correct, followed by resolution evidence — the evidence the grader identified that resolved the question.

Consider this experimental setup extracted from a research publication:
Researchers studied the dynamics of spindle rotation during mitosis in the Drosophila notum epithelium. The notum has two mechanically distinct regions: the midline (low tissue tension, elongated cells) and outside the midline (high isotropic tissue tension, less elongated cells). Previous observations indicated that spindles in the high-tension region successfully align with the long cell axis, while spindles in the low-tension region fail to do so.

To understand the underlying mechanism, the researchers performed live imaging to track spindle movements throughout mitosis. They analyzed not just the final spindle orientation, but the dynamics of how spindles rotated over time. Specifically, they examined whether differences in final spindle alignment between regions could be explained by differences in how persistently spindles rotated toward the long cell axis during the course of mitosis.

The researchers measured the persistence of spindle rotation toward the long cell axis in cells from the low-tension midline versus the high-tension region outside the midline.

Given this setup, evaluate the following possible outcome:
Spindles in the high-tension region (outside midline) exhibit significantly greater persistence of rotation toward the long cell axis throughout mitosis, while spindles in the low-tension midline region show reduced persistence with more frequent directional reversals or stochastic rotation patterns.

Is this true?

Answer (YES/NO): NO